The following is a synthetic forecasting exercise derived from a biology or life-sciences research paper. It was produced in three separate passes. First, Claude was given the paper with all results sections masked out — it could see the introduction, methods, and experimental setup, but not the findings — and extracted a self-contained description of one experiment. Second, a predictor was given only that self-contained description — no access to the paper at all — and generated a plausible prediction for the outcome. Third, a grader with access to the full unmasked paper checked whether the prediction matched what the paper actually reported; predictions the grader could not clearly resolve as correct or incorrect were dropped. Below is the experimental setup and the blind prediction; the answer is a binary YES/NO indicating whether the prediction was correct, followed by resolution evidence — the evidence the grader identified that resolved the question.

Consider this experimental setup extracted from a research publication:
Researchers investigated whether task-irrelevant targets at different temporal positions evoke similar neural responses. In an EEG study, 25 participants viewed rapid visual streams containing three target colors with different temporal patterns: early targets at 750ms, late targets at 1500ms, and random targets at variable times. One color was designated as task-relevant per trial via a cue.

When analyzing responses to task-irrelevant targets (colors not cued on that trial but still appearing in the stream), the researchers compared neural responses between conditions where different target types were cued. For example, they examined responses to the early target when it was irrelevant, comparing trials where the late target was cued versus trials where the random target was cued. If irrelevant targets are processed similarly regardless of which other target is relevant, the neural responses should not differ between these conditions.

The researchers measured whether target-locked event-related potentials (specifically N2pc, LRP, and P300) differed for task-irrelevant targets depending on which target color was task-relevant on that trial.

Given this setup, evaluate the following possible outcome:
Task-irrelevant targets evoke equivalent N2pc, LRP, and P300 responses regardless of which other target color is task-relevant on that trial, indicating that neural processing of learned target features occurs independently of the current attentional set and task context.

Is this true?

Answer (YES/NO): NO